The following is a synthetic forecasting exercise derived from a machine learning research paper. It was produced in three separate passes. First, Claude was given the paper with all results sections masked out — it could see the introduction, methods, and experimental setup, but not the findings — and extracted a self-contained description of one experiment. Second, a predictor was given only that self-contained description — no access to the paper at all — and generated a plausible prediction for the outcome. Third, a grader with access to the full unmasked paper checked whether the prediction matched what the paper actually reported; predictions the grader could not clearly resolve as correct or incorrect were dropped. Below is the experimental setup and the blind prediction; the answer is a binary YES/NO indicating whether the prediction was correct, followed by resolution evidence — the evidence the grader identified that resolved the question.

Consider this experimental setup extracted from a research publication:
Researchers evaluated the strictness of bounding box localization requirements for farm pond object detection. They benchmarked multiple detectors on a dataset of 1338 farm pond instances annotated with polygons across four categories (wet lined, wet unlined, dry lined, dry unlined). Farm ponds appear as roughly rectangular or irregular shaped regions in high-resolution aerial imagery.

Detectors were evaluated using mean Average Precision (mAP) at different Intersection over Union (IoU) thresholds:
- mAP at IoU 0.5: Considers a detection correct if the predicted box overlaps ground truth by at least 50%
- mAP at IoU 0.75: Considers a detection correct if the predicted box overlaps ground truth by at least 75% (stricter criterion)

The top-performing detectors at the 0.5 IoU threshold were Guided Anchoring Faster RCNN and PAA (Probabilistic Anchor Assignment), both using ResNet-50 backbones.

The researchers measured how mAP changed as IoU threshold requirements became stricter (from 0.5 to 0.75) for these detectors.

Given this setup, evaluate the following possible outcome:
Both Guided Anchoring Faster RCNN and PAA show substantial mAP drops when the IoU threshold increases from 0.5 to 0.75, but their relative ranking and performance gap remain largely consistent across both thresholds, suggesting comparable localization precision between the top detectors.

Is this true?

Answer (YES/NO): NO